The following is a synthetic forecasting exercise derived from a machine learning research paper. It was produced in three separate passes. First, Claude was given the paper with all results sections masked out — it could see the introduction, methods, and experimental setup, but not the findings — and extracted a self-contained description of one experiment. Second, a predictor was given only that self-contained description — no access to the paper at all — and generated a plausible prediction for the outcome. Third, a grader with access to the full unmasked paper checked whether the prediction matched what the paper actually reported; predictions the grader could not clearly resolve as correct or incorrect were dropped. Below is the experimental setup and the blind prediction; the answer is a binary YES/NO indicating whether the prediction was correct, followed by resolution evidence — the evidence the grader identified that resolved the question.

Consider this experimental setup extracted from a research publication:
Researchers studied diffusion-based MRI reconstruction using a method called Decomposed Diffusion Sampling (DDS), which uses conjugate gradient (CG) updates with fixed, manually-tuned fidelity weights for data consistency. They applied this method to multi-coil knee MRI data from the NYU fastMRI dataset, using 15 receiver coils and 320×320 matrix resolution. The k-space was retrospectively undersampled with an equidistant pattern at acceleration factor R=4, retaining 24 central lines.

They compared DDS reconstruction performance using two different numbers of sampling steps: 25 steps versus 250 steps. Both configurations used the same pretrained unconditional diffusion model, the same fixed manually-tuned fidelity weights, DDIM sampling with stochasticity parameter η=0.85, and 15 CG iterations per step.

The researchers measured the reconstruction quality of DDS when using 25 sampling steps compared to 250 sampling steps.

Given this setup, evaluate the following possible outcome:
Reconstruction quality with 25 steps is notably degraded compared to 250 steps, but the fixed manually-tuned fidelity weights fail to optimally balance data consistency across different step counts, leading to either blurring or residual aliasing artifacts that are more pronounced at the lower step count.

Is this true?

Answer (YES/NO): NO